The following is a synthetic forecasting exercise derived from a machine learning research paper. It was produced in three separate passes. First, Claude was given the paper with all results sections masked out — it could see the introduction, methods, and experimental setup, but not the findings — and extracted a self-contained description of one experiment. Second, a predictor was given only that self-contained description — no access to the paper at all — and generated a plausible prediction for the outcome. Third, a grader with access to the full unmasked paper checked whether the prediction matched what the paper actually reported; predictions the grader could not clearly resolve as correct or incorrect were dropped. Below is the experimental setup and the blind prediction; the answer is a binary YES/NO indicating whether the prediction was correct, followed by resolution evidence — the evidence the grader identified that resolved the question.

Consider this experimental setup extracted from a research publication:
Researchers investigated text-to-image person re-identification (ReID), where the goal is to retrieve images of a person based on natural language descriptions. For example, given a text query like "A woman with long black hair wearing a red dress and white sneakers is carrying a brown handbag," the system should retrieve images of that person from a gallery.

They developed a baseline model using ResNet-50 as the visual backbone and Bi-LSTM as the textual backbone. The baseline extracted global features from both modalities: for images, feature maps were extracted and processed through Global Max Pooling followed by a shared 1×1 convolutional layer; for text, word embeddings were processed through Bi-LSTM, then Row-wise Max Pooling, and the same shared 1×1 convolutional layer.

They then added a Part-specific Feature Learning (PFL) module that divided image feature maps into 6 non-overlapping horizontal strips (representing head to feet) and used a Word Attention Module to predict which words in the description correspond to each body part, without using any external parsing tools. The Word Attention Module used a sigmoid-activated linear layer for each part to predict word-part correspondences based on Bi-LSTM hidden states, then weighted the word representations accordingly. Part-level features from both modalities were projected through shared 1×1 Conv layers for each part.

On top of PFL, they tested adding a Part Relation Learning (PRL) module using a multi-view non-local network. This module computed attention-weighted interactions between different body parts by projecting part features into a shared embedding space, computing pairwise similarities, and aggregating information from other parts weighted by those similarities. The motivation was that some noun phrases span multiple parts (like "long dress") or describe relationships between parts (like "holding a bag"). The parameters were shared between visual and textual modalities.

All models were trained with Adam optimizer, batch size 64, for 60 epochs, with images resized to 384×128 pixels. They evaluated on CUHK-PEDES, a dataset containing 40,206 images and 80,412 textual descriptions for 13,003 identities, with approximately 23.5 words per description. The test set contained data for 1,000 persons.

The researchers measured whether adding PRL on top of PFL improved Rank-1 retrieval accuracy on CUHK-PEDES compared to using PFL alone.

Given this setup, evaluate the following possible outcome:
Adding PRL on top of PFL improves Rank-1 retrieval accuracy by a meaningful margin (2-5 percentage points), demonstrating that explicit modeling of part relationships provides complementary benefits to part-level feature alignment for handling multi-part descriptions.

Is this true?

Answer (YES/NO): NO